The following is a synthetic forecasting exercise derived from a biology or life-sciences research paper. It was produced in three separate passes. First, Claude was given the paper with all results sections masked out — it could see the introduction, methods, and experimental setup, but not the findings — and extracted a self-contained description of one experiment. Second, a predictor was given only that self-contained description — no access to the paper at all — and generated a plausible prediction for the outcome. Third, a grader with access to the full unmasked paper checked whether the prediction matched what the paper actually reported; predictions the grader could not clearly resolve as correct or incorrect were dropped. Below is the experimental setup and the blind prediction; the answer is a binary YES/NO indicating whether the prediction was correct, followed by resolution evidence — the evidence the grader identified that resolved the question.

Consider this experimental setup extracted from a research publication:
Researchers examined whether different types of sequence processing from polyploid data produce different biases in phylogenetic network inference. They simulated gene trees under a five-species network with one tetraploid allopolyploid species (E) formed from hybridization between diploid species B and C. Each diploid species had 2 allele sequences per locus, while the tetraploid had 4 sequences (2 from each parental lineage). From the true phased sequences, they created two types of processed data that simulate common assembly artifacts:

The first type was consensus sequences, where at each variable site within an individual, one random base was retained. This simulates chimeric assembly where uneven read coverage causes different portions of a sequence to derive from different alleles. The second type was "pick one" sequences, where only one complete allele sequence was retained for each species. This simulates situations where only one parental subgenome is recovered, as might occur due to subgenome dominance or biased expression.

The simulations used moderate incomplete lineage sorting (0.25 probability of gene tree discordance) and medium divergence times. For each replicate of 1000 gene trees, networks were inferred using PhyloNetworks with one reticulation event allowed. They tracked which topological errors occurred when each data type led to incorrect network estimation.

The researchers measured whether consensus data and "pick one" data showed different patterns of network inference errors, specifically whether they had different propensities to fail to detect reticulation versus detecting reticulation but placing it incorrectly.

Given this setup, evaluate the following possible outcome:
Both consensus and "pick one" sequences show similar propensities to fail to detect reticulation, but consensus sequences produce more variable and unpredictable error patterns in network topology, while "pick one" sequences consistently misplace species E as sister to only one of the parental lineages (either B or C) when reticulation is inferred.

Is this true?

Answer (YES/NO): NO